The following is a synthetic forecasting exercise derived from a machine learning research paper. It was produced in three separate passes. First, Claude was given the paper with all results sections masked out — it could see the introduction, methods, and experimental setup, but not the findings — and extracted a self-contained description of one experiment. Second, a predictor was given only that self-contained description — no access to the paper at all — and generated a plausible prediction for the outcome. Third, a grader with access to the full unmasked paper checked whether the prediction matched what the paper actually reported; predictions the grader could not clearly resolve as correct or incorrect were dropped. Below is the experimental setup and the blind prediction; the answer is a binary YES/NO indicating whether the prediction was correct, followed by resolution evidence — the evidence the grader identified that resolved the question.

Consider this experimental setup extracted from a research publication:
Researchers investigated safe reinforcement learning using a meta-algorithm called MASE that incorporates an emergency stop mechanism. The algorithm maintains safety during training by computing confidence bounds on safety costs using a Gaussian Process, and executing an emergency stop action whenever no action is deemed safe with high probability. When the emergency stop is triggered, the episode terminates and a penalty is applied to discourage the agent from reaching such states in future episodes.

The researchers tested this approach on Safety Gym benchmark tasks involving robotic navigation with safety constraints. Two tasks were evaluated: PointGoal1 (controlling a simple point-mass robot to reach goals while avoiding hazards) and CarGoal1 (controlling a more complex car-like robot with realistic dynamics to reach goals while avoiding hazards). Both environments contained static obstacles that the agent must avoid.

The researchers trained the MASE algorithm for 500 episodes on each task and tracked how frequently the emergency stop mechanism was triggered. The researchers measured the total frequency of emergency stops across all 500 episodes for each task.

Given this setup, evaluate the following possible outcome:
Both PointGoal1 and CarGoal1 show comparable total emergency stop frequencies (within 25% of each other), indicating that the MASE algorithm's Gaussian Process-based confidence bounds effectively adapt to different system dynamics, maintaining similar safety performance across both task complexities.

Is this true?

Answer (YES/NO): NO